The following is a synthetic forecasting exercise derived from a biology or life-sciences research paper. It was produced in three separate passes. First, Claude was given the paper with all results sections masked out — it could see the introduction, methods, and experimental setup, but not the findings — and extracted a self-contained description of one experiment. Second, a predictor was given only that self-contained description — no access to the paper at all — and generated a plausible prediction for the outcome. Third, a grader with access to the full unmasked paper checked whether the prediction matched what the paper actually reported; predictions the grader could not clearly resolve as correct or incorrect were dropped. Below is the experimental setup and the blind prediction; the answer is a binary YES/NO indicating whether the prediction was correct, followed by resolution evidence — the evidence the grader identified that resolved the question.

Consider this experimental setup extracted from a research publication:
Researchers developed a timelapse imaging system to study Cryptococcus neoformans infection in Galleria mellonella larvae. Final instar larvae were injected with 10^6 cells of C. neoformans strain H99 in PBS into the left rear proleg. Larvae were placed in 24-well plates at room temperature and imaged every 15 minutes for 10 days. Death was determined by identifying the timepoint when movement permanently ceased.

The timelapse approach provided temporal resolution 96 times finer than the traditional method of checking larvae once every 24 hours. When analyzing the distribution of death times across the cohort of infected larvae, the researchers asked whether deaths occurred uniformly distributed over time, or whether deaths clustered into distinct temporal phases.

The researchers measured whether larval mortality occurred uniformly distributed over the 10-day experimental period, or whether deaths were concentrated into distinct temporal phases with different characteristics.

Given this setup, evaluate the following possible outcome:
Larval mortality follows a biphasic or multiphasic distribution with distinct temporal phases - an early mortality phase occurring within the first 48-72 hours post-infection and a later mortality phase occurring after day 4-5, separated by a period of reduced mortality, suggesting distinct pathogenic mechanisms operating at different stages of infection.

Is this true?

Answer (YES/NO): YES